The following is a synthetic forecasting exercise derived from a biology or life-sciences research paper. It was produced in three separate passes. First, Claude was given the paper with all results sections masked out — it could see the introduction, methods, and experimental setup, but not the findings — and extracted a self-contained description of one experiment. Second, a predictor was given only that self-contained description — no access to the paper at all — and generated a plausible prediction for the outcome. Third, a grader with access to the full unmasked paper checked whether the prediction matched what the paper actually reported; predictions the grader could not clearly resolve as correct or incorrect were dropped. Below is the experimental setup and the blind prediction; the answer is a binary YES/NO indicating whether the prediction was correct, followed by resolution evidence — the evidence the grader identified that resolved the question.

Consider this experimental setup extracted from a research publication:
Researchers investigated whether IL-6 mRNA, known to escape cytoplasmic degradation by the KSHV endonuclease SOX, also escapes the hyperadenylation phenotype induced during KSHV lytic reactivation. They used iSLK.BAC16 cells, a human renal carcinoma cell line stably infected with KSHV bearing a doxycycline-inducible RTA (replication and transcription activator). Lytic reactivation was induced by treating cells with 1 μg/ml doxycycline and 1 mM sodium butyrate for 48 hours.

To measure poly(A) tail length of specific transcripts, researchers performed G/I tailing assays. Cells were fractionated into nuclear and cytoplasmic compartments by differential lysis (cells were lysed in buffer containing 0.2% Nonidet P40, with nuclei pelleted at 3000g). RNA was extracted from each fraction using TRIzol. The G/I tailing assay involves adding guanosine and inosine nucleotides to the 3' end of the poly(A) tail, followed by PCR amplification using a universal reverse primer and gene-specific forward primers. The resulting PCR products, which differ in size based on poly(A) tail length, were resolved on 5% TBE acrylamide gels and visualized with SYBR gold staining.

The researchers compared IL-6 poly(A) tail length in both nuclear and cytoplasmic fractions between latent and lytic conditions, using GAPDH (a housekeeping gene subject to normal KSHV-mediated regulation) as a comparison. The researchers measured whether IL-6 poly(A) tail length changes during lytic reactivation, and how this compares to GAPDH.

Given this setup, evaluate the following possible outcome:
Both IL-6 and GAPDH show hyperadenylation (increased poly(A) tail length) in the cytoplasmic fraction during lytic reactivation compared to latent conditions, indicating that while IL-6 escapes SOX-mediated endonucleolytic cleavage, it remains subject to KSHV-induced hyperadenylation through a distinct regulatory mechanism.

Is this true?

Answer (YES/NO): NO